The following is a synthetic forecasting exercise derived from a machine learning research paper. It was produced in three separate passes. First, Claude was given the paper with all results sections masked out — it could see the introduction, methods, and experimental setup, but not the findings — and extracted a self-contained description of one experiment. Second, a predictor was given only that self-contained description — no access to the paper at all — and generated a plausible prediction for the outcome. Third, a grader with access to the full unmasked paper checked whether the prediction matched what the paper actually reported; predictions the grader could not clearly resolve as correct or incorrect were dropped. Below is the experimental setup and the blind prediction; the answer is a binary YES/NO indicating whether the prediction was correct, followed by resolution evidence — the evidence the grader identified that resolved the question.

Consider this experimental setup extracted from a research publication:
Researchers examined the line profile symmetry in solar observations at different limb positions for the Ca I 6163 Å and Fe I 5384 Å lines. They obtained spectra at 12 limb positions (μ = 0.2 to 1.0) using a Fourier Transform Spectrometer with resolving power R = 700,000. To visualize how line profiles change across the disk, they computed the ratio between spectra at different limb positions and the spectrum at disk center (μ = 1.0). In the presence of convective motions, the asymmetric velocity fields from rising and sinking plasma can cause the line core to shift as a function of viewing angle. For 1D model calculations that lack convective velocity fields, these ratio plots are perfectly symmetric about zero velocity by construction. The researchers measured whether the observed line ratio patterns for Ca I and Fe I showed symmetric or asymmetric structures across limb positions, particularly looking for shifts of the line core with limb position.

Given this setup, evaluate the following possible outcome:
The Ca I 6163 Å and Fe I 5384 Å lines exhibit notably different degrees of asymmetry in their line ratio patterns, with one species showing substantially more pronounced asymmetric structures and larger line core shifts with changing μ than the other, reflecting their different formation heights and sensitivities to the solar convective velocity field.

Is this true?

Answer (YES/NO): NO